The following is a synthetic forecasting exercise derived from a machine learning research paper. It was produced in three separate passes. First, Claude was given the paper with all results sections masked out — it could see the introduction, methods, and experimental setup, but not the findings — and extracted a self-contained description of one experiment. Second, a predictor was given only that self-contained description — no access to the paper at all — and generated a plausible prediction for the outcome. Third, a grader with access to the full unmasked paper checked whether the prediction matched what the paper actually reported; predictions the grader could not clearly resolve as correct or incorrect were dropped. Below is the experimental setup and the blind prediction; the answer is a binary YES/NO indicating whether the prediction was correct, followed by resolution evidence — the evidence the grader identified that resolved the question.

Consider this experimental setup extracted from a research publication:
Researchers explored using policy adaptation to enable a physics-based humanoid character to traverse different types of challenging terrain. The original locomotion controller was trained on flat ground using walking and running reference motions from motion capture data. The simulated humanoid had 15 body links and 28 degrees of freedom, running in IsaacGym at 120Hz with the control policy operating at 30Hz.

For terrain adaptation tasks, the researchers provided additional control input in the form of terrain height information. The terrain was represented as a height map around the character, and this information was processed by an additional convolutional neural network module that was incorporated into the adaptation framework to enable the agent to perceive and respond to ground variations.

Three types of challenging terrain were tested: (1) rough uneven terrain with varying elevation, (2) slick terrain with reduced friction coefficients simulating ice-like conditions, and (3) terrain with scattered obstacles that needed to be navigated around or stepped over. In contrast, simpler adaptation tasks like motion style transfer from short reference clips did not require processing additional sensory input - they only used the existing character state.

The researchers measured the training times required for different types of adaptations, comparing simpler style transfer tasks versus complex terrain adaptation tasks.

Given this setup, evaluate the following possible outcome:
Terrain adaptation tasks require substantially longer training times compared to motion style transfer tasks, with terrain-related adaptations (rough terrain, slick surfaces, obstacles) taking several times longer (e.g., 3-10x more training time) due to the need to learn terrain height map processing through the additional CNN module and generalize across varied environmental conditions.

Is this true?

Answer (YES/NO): NO